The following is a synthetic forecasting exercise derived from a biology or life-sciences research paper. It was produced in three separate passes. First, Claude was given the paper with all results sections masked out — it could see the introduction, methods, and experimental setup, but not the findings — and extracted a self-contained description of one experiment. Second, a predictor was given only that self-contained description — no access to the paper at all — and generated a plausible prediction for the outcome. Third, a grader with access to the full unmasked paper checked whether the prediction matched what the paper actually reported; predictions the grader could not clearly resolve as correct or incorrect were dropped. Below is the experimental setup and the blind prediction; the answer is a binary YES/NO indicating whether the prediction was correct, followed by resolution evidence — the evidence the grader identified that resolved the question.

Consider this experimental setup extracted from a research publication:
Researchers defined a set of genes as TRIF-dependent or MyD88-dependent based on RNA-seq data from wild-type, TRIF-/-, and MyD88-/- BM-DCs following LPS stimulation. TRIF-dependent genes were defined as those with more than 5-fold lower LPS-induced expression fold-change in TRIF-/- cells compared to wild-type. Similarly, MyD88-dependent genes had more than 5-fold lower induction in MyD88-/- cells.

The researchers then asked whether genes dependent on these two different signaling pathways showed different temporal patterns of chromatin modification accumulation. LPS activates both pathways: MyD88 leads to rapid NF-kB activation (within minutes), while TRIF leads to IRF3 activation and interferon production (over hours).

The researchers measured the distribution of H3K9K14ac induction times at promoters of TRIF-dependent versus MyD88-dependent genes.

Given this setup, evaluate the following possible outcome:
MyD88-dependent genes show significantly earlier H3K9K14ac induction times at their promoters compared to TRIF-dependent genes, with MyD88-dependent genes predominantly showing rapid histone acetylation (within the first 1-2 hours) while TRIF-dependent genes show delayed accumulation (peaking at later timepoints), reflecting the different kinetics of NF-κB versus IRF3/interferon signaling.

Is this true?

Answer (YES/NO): NO